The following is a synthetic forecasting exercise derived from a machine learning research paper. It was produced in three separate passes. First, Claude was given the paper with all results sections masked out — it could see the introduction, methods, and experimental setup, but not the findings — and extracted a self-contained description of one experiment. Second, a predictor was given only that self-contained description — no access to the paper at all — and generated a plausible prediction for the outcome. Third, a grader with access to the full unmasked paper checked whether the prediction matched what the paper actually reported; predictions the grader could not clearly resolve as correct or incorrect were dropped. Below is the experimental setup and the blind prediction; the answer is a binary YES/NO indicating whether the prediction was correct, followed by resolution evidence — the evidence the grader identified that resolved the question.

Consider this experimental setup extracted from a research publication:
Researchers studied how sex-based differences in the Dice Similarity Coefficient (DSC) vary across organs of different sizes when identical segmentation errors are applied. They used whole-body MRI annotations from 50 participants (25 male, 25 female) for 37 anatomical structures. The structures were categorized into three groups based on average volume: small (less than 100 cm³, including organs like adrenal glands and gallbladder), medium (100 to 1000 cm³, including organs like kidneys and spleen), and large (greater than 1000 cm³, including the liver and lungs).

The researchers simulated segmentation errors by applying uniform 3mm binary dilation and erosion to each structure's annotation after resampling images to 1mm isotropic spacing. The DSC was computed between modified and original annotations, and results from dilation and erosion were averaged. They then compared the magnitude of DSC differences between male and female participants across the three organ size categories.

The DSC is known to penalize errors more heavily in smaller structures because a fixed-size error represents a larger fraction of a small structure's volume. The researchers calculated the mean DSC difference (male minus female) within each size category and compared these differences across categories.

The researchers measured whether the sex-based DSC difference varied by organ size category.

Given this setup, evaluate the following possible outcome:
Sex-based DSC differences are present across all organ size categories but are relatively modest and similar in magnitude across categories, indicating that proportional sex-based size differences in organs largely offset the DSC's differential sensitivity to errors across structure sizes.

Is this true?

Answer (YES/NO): NO